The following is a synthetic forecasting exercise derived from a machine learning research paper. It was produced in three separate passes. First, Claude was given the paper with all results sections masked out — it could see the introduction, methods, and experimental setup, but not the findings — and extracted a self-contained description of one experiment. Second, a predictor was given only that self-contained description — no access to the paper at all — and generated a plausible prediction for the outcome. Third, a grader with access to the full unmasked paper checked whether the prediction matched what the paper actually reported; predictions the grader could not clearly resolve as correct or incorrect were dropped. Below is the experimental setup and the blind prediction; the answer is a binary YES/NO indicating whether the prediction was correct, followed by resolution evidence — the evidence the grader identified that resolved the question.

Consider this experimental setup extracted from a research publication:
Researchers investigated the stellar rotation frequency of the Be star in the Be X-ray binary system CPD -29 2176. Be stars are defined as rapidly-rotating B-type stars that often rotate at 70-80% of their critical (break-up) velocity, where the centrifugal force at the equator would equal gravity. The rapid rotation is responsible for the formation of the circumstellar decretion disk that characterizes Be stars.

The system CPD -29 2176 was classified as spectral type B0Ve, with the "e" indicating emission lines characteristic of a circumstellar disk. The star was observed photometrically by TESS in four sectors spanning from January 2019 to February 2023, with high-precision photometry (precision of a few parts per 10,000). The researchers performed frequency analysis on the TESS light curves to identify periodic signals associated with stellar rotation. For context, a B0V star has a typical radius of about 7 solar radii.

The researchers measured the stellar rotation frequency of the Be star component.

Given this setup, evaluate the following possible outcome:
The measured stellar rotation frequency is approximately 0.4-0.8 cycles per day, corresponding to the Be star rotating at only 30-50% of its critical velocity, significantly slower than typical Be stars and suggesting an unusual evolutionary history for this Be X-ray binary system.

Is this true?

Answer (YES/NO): NO